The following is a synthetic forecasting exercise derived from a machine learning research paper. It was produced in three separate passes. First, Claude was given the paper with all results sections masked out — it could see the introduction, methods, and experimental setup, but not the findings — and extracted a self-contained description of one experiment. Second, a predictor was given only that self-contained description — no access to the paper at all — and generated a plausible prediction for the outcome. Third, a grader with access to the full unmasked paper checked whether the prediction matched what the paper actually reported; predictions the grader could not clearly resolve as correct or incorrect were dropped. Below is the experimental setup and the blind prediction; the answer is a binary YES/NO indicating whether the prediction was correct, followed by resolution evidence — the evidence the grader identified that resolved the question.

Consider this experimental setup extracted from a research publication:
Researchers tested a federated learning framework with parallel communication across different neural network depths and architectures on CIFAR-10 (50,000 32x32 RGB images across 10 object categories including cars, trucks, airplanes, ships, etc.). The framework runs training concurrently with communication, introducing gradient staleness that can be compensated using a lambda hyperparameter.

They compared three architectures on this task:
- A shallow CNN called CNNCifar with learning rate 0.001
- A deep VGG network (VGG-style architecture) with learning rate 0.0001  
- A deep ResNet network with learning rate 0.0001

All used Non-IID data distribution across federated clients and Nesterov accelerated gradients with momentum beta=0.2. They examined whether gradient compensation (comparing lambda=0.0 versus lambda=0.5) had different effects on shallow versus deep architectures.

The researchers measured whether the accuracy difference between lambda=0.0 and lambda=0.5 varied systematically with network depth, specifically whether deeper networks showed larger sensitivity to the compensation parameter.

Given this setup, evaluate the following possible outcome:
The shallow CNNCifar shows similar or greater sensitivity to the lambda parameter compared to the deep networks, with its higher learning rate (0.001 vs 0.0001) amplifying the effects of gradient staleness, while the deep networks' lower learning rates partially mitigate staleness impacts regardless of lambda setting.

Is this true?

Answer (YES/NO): YES